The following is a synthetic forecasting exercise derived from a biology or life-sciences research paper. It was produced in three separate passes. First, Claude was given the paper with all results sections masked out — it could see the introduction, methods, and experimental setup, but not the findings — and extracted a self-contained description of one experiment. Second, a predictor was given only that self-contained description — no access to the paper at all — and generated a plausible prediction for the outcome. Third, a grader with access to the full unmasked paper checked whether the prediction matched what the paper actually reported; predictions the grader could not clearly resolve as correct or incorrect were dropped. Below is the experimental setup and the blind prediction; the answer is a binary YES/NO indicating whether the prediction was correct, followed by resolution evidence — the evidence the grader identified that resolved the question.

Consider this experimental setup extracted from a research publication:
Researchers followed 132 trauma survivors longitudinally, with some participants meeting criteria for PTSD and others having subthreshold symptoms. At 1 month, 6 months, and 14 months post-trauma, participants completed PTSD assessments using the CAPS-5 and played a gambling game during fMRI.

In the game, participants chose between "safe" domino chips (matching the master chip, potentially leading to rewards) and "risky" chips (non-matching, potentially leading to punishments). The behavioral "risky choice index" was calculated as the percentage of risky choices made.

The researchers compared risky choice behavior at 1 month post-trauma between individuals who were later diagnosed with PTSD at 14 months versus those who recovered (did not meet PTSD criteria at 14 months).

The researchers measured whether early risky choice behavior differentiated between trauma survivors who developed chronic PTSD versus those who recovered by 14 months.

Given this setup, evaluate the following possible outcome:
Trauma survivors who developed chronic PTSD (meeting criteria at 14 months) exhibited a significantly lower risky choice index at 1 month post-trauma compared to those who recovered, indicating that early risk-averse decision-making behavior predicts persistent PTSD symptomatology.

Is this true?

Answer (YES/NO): NO